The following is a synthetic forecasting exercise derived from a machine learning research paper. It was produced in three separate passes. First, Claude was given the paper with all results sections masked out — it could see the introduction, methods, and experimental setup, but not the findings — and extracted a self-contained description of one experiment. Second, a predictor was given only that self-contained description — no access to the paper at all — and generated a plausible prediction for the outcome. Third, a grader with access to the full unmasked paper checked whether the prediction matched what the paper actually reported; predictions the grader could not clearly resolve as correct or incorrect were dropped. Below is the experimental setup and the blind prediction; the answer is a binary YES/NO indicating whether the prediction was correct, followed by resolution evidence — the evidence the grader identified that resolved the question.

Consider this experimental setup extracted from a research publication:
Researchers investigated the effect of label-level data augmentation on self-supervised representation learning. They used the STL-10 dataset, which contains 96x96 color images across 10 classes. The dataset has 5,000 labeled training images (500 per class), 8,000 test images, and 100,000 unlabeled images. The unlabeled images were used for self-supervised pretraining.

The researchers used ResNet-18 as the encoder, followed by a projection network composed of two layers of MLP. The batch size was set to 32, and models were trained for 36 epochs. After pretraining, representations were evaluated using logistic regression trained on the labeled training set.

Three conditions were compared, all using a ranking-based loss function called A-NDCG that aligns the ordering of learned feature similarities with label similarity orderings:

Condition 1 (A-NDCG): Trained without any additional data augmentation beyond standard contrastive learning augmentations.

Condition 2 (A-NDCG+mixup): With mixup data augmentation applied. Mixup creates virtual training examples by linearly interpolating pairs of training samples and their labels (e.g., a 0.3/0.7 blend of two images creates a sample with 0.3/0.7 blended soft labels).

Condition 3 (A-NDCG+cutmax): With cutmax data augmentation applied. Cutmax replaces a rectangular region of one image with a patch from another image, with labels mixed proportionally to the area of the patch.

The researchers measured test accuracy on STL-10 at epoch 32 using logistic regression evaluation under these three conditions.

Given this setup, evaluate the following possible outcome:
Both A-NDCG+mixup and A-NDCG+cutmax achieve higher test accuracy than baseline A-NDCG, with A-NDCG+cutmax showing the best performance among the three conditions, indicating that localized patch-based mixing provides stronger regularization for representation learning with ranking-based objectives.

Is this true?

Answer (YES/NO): NO